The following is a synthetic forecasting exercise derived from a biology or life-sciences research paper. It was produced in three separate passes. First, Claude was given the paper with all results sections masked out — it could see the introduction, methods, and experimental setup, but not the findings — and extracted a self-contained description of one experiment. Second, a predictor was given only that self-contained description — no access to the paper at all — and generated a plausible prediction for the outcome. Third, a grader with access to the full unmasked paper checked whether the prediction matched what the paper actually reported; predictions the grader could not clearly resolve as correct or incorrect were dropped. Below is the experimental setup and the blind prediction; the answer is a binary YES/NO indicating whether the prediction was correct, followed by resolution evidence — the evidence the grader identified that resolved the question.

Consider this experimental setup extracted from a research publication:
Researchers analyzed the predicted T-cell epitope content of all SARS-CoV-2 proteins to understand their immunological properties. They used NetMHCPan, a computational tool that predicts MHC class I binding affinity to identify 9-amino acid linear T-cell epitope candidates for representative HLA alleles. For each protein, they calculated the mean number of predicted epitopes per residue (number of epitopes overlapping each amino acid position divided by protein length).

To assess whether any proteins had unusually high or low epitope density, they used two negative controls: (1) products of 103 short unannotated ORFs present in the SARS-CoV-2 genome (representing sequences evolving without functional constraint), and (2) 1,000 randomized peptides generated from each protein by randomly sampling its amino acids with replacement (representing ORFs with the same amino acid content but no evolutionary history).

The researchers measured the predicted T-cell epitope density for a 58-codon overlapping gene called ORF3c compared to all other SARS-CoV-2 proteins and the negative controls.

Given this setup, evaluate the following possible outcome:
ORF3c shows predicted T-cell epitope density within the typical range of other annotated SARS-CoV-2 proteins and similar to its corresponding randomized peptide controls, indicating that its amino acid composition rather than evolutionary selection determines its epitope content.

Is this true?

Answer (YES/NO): NO